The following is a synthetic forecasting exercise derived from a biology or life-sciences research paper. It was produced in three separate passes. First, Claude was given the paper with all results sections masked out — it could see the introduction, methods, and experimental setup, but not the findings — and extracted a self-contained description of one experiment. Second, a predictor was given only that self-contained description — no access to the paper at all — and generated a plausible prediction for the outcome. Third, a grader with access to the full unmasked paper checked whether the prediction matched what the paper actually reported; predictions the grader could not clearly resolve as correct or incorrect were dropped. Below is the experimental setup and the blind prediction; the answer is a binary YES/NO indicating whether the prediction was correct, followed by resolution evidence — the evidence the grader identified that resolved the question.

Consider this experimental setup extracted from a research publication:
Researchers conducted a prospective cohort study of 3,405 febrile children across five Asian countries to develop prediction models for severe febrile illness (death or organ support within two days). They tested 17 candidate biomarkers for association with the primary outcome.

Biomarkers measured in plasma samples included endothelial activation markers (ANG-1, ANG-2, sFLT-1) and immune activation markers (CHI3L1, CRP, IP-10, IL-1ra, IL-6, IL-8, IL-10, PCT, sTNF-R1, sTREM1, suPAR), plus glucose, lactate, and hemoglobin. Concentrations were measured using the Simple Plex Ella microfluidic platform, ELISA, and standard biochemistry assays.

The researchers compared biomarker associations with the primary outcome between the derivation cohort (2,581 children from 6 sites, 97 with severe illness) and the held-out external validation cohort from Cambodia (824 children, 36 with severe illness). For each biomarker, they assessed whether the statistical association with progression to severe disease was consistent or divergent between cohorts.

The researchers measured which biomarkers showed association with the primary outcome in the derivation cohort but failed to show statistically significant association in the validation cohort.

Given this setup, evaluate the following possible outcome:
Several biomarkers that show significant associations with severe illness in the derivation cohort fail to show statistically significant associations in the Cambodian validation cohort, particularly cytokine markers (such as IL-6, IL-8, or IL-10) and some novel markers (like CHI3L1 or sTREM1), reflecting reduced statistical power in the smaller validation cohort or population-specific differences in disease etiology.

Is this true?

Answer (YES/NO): NO